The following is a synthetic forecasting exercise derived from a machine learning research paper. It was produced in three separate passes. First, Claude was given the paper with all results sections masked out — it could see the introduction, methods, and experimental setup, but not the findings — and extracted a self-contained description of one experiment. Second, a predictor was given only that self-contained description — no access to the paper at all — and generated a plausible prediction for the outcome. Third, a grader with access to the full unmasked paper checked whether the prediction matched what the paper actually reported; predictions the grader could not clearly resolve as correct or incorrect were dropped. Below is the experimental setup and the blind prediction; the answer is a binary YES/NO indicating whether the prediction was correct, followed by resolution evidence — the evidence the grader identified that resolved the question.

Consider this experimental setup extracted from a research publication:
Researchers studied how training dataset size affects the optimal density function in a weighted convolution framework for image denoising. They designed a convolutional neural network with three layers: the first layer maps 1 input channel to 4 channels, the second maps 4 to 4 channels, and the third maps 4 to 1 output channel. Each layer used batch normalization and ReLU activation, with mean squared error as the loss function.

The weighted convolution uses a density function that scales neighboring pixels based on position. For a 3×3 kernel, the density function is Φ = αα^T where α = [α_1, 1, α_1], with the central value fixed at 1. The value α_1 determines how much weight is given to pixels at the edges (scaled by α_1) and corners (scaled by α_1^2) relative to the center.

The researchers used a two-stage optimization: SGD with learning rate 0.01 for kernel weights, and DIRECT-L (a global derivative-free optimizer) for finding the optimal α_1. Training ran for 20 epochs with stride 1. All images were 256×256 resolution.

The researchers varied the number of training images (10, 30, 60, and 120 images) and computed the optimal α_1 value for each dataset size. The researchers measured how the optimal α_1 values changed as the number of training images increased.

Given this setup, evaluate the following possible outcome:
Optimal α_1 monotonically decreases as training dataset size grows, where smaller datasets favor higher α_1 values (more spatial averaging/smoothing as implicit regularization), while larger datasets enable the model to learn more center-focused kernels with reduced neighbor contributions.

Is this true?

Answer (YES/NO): YES